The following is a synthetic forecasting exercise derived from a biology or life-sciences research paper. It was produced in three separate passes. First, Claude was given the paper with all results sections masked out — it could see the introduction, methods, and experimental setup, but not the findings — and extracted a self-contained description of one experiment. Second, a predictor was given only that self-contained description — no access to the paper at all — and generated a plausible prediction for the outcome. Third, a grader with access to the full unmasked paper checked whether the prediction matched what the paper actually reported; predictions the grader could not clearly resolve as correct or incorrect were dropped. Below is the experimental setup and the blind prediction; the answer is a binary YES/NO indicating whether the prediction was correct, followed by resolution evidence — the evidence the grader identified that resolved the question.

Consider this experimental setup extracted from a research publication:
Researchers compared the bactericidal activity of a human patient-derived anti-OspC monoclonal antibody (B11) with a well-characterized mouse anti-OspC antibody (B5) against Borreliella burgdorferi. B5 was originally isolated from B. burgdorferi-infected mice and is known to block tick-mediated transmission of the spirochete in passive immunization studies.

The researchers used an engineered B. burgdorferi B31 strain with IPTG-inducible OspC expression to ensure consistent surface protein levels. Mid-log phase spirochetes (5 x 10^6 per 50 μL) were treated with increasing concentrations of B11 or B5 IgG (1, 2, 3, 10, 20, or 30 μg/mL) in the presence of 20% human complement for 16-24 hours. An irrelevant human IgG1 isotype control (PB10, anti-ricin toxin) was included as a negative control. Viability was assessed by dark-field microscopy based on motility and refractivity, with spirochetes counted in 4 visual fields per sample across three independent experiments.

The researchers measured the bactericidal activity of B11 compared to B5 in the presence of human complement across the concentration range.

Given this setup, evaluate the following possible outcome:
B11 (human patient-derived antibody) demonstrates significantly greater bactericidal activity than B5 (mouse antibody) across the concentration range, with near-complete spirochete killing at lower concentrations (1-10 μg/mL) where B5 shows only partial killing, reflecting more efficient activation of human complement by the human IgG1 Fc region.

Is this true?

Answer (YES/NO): NO